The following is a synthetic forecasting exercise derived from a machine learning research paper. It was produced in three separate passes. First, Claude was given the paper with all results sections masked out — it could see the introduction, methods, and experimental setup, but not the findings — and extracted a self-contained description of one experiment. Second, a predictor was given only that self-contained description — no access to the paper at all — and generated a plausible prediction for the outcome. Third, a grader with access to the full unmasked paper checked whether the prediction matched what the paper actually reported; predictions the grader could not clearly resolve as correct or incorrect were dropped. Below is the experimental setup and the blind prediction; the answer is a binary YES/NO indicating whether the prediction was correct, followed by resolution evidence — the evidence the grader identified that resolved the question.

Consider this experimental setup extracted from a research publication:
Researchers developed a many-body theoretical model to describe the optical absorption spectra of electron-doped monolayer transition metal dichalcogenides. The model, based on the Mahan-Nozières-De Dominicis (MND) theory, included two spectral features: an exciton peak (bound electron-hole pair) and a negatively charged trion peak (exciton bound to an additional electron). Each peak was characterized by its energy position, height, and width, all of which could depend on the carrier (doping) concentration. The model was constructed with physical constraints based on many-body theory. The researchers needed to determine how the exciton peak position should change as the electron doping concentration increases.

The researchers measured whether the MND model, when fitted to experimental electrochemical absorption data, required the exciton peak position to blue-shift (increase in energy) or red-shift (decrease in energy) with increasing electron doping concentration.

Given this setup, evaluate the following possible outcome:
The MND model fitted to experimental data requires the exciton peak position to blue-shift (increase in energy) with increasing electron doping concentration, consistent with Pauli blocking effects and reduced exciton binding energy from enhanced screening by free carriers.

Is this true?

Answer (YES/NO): YES